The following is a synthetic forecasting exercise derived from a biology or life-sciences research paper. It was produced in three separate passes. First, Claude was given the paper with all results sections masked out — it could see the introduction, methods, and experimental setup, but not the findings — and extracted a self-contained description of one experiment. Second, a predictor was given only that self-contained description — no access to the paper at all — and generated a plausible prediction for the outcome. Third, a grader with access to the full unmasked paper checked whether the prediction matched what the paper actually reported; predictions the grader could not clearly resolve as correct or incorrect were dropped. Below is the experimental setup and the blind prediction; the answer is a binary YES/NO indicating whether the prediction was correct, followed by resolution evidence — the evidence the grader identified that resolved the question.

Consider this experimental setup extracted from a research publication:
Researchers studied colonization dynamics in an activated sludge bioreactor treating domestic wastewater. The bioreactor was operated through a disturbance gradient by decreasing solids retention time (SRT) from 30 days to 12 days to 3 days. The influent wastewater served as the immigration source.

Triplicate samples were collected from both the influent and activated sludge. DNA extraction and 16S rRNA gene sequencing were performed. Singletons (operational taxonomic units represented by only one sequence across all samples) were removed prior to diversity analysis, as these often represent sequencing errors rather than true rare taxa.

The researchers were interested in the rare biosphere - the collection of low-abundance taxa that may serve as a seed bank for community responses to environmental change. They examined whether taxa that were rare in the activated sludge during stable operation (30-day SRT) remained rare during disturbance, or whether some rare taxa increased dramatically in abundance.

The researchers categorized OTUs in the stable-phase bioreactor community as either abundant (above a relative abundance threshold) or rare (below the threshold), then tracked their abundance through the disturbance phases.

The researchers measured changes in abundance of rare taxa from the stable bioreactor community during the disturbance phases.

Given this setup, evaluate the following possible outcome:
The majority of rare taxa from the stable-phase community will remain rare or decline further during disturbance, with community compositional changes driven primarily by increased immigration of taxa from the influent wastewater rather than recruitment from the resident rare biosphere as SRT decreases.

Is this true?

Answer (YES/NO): NO